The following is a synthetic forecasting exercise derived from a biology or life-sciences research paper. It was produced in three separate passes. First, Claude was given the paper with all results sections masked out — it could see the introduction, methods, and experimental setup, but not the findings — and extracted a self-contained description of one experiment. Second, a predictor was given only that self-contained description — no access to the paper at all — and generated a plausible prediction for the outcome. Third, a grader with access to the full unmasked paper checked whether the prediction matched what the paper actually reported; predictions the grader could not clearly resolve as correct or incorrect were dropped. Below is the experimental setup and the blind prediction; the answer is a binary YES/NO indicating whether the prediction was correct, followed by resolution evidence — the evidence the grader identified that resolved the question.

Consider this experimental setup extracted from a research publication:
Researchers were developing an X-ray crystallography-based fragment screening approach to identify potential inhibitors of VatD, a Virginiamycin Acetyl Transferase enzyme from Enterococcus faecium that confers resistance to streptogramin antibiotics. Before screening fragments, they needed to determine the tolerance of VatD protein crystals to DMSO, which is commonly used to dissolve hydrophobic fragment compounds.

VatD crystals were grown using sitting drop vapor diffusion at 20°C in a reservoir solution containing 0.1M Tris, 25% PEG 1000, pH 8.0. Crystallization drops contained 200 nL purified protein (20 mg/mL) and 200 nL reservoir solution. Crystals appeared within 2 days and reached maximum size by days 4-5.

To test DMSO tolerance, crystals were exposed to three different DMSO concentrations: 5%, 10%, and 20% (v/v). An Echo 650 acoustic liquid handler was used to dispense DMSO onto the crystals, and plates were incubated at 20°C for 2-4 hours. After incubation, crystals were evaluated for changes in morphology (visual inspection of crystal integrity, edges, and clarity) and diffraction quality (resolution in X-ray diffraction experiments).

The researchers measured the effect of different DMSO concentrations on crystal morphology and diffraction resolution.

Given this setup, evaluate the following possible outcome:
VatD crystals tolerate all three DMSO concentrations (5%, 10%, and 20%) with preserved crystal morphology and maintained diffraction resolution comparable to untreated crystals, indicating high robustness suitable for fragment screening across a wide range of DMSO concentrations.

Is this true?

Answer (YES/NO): NO